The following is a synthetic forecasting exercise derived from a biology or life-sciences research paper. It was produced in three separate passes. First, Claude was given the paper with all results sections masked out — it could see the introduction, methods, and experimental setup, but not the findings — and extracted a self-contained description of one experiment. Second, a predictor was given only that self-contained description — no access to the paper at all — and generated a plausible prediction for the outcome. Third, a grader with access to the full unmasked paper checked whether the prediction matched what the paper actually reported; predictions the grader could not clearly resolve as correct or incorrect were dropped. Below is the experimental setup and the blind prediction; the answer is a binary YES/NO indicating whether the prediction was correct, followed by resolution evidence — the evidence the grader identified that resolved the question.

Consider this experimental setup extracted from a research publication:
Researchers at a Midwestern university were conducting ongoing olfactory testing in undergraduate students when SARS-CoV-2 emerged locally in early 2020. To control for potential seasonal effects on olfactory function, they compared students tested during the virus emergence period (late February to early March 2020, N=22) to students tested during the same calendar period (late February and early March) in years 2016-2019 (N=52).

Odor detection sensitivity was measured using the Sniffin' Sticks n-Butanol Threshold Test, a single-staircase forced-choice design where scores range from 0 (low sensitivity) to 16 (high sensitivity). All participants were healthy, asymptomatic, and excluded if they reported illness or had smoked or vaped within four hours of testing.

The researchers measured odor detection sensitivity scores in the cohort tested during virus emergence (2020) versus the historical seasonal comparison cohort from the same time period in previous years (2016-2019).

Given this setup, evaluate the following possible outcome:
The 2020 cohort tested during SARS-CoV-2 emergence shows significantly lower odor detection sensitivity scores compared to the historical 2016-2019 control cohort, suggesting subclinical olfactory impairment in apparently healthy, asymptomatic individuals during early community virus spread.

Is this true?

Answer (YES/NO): NO